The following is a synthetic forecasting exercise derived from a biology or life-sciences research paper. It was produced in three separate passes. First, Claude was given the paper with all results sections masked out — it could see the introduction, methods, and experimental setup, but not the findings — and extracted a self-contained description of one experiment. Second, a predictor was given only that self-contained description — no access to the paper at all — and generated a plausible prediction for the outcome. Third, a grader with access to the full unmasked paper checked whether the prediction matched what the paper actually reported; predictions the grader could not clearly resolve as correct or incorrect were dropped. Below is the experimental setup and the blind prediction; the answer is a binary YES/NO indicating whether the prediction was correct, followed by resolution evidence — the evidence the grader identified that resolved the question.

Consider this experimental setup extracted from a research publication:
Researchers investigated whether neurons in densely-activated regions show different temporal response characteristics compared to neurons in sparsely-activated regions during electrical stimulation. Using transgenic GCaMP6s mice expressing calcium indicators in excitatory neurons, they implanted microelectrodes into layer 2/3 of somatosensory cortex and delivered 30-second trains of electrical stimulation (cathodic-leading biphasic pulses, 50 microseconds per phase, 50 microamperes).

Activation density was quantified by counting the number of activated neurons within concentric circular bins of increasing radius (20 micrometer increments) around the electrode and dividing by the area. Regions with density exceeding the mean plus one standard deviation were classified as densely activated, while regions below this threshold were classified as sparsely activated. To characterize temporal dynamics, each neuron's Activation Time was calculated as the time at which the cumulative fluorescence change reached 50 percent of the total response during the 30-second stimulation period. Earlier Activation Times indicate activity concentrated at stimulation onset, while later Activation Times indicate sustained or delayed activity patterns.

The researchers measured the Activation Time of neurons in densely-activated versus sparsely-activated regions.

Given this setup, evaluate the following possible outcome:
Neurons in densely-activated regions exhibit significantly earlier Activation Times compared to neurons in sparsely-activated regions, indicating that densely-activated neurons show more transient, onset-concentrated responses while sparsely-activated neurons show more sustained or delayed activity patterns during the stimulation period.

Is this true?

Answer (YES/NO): NO